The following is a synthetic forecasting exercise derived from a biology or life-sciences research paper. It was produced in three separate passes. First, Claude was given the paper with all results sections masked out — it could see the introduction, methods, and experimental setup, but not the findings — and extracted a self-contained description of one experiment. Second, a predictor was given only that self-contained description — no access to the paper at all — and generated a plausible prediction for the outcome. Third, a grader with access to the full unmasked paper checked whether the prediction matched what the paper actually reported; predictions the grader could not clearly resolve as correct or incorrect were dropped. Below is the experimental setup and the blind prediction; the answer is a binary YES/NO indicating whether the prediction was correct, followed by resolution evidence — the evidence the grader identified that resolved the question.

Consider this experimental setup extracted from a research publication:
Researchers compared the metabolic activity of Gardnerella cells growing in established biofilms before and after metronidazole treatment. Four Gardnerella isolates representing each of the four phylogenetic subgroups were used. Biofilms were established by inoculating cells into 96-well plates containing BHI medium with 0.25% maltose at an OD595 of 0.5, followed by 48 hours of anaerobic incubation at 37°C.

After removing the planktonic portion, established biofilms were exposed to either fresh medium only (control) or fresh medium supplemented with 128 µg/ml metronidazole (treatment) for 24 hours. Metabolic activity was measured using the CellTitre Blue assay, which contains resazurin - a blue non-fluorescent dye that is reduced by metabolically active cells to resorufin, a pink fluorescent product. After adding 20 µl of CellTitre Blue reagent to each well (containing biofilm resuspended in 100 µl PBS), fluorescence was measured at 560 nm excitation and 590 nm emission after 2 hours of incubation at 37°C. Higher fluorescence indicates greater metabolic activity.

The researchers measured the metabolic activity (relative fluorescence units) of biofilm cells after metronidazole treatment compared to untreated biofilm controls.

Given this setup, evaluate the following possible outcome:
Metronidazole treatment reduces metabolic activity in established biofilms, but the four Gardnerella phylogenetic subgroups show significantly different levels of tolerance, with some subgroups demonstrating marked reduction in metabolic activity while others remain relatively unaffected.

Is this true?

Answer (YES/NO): NO